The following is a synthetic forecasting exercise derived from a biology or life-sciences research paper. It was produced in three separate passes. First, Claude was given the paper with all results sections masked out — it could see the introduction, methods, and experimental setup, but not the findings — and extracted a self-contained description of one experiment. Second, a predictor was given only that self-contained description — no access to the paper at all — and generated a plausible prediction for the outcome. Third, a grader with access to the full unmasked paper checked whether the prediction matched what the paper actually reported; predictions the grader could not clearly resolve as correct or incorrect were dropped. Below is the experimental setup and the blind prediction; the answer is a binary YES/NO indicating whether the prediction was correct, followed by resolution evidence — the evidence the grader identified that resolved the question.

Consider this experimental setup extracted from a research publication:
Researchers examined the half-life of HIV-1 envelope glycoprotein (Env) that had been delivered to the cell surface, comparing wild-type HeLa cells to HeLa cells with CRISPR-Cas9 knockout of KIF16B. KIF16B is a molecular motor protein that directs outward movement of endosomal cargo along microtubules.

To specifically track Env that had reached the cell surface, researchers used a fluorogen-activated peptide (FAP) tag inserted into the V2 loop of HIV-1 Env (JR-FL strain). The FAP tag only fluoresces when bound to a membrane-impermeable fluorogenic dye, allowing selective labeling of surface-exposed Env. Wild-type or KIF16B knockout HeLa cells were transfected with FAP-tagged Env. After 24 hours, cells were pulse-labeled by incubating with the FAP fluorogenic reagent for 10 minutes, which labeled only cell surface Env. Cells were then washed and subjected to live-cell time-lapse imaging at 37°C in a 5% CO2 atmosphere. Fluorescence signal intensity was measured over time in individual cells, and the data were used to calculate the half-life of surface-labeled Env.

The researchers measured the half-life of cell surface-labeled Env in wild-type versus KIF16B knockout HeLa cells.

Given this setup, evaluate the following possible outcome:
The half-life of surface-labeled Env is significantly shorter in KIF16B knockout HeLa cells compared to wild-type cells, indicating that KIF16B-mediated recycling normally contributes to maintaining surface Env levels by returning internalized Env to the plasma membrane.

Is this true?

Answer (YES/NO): YES